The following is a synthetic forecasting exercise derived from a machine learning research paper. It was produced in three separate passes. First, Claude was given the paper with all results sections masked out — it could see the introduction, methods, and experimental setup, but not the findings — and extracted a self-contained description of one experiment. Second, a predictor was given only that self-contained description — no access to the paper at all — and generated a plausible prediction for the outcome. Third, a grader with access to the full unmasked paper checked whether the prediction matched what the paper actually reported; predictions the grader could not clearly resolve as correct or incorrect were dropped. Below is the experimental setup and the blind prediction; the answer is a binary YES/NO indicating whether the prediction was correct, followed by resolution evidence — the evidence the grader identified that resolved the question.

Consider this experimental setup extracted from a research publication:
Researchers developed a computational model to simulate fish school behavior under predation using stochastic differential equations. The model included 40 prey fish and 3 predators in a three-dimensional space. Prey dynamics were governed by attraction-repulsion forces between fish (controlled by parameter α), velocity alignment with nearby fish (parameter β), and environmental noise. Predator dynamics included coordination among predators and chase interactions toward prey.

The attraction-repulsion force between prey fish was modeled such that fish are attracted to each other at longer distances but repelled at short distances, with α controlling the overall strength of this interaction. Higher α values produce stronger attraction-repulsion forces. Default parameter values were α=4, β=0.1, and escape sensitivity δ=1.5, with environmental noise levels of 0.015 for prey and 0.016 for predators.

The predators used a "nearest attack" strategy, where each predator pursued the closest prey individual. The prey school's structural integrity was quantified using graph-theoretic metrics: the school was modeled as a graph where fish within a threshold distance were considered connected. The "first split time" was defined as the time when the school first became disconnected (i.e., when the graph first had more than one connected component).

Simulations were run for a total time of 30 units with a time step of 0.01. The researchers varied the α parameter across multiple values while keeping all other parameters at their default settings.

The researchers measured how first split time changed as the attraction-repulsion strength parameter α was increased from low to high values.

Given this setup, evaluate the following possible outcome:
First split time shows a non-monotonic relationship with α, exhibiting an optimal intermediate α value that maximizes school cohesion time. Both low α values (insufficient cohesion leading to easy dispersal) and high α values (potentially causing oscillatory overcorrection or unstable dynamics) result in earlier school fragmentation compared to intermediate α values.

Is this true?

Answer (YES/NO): NO